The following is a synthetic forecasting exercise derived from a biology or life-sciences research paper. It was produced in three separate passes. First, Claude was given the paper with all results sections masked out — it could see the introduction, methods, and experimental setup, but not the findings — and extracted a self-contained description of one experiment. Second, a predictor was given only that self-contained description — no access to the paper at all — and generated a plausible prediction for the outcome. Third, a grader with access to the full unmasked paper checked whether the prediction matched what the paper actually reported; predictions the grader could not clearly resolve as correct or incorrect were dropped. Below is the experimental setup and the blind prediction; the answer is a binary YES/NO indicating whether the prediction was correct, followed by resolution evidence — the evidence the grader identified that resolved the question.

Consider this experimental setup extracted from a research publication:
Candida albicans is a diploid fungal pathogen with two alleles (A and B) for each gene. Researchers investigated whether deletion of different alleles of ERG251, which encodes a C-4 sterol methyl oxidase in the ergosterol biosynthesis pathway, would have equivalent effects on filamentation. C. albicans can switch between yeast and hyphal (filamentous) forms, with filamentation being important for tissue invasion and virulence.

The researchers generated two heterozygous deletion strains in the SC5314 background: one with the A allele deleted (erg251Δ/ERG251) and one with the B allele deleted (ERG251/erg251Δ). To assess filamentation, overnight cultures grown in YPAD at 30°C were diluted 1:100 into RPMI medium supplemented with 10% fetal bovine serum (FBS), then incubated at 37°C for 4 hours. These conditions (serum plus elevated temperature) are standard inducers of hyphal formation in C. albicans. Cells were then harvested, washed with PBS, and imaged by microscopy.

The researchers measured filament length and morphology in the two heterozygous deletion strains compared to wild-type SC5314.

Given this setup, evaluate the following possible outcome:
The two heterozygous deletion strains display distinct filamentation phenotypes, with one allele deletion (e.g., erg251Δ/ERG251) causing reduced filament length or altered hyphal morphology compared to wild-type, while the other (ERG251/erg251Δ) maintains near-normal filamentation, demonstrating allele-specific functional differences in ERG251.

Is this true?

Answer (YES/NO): YES